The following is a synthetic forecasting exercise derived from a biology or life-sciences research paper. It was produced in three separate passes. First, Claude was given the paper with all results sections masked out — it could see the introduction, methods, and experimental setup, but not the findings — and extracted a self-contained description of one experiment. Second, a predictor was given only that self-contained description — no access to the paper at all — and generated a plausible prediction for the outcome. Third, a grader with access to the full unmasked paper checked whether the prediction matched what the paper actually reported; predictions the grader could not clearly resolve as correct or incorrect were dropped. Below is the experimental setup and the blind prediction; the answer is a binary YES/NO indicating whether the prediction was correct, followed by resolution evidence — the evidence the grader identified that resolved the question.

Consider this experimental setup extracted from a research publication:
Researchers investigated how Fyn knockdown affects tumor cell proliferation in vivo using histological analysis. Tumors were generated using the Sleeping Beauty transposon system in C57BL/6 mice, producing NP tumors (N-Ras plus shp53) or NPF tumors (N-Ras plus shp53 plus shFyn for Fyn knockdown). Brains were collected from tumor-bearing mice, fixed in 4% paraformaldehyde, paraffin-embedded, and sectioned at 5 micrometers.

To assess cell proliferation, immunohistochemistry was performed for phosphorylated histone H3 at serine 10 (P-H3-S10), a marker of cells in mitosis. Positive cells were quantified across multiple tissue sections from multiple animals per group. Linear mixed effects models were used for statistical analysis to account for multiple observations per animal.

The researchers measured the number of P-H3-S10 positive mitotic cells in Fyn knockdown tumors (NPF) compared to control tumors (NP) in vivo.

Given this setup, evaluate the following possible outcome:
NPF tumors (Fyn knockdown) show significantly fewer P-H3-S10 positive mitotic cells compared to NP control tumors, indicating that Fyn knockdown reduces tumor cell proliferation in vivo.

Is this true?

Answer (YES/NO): YES